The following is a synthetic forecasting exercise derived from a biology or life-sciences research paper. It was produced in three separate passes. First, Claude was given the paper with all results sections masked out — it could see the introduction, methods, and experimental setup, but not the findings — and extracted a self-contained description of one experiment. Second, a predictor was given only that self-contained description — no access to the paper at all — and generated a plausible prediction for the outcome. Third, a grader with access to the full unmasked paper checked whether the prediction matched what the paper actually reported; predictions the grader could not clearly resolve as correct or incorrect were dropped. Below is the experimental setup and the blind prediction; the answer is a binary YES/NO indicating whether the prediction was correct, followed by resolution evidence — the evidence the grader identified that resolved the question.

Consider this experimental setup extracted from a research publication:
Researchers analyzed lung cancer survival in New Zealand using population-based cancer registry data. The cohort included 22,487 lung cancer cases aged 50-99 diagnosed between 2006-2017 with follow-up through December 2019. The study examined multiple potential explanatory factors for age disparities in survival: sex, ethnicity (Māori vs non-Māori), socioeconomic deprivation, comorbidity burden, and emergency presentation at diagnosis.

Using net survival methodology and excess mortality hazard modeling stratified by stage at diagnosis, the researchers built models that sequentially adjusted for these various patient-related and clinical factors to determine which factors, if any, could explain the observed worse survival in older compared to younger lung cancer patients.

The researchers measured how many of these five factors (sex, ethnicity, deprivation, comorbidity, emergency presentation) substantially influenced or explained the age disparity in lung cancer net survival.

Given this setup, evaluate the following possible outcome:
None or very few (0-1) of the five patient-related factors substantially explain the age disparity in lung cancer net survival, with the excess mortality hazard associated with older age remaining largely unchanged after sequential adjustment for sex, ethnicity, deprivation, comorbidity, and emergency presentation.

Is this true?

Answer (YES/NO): YES